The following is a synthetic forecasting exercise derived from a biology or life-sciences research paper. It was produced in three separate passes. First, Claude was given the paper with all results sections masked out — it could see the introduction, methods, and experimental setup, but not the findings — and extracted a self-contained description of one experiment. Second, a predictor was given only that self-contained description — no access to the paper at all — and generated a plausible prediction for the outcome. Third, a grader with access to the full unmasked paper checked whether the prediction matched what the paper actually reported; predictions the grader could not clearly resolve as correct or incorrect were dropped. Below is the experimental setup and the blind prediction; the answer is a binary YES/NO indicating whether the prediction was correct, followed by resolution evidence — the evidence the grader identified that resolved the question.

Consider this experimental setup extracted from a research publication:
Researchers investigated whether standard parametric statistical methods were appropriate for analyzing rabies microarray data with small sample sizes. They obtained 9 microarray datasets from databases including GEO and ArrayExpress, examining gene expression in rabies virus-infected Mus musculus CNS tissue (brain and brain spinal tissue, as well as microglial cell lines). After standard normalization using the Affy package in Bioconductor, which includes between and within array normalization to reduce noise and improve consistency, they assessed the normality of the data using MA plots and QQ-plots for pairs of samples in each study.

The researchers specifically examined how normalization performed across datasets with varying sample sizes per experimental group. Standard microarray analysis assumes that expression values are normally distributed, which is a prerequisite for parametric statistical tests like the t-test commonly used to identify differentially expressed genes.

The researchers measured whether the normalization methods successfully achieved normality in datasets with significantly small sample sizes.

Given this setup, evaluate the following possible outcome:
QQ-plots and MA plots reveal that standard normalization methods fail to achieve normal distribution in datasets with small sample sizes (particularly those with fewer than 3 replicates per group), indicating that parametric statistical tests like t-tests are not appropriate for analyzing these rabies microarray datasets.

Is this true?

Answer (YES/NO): YES